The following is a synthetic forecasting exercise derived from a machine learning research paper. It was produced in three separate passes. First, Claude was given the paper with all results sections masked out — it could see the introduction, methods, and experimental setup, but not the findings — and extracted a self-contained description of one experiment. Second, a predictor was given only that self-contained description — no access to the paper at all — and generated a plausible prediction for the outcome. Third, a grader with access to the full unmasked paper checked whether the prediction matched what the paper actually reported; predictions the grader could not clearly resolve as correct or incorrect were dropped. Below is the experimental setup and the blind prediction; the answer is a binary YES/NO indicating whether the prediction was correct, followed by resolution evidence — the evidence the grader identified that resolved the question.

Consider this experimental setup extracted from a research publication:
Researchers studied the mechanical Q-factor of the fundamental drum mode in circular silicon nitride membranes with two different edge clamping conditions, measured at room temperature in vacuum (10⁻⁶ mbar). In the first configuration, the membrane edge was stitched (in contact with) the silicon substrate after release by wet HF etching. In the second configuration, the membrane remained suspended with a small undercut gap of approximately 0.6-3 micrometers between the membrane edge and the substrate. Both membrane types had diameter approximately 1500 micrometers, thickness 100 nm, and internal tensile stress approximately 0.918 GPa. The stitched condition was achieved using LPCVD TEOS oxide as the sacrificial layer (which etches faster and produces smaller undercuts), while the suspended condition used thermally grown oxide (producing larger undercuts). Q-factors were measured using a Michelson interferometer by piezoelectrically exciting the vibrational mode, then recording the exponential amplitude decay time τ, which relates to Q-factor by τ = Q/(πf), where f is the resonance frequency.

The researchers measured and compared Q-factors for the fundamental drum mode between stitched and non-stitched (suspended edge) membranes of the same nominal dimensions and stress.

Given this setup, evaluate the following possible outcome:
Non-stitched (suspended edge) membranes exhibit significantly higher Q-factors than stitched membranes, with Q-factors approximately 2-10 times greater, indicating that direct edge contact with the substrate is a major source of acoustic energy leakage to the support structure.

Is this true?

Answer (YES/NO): NO